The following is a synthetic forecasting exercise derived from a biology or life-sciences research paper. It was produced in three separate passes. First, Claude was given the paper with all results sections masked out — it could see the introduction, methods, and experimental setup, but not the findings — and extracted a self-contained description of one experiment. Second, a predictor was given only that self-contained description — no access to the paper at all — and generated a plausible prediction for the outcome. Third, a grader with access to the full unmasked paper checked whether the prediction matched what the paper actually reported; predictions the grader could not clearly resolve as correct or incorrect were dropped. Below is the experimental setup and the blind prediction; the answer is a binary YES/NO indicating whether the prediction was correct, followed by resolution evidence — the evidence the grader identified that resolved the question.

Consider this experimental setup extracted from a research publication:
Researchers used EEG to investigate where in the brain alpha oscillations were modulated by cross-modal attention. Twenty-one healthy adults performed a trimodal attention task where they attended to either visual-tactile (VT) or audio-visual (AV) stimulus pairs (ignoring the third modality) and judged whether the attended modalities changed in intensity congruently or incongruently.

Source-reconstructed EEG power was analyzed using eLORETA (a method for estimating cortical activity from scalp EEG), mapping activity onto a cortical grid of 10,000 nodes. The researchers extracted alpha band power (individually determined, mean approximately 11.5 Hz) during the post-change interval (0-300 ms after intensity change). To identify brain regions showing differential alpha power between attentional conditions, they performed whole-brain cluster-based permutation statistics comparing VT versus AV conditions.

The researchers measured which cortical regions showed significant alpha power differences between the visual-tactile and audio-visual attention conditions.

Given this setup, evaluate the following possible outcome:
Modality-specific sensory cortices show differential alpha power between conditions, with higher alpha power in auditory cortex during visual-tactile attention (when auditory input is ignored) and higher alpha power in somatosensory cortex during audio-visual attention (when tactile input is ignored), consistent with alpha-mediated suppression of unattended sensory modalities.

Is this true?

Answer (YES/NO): NO